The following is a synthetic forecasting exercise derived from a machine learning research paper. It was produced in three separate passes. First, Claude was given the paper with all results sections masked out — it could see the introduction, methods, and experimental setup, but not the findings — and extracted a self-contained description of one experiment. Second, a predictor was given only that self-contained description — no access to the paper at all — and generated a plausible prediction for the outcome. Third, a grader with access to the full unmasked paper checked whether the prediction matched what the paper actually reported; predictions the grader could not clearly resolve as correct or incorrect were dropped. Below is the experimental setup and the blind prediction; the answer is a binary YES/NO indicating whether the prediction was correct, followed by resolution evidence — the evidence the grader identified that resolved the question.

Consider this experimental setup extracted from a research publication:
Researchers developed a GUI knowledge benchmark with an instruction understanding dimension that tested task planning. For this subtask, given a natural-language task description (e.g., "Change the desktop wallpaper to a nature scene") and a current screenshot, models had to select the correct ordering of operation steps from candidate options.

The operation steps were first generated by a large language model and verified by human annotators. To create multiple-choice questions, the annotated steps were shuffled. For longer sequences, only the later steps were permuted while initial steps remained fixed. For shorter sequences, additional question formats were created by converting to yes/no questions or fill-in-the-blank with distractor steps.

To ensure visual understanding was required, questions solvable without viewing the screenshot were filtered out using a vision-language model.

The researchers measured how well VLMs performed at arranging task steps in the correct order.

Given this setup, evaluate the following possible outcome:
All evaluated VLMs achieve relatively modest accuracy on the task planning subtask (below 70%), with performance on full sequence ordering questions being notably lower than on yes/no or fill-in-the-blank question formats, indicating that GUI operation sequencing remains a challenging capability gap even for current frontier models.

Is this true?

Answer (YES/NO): NO